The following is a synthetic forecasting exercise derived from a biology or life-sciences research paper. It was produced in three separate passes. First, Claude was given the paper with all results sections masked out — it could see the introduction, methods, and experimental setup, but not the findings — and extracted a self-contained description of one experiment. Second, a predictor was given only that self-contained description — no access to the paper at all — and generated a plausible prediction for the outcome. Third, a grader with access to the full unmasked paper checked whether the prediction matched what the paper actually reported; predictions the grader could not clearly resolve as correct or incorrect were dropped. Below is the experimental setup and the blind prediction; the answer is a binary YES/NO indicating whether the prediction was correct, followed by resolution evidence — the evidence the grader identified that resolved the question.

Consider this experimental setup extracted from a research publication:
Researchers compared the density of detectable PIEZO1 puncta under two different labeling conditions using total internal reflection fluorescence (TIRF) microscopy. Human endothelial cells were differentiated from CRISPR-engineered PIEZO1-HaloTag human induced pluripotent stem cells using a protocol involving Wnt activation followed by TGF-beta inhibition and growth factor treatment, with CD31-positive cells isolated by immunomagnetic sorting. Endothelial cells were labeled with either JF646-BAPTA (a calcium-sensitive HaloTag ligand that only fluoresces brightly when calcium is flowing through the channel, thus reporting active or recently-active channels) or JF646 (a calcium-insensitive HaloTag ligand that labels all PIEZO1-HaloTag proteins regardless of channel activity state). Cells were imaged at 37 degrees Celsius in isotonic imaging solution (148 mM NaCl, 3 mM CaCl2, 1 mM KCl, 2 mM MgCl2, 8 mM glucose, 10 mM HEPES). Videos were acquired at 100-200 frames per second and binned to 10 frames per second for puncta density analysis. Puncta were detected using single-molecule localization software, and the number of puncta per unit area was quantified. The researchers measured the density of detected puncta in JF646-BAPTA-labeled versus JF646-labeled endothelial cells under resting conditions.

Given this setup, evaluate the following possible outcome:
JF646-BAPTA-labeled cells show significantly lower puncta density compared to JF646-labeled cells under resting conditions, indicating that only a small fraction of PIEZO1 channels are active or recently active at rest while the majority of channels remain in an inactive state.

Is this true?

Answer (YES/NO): YES